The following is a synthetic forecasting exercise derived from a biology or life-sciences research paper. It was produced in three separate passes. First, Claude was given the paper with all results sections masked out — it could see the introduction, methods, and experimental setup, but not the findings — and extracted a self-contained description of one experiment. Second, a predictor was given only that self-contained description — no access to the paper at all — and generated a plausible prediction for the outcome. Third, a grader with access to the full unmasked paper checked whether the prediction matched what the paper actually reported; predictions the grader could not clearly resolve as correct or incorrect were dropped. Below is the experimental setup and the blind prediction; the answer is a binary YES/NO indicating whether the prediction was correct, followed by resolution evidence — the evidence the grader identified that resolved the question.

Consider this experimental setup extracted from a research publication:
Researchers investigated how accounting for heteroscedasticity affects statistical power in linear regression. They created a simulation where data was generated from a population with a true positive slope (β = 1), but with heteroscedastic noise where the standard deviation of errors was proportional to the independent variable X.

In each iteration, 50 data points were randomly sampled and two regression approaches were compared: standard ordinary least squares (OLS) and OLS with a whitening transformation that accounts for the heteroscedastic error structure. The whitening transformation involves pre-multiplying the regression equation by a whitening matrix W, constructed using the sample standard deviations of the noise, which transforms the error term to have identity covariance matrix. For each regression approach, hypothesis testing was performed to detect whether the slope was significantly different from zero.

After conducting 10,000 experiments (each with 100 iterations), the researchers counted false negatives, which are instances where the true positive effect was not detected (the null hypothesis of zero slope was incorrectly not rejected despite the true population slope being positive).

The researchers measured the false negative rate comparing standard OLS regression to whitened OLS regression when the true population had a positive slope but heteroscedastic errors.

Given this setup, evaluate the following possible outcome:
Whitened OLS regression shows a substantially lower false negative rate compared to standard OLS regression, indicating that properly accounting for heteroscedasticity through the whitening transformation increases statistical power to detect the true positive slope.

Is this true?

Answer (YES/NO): YES